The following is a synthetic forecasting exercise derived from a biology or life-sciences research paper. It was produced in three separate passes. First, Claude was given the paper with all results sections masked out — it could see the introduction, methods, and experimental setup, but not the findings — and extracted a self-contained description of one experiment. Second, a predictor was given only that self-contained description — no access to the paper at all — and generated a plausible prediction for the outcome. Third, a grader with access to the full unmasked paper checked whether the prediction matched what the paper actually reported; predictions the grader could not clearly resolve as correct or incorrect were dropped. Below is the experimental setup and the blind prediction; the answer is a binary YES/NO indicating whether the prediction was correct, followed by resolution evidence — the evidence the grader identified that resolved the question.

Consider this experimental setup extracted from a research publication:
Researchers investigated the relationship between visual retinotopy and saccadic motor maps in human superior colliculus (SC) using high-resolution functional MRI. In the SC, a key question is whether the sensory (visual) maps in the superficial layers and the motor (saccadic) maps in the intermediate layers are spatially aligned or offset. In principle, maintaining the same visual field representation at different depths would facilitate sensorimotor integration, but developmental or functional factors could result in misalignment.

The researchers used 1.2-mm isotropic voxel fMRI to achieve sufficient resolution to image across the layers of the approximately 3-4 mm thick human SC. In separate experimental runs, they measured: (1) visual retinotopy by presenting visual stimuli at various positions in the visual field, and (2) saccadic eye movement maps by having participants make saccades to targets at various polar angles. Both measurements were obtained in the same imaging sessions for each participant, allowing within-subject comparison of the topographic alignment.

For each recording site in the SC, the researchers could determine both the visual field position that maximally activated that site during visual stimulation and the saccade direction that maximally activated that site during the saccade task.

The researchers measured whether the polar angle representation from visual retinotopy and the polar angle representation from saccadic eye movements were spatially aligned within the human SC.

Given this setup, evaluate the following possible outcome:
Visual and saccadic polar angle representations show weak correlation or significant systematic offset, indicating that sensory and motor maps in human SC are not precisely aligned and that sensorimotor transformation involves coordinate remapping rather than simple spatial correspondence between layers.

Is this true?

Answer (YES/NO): NO